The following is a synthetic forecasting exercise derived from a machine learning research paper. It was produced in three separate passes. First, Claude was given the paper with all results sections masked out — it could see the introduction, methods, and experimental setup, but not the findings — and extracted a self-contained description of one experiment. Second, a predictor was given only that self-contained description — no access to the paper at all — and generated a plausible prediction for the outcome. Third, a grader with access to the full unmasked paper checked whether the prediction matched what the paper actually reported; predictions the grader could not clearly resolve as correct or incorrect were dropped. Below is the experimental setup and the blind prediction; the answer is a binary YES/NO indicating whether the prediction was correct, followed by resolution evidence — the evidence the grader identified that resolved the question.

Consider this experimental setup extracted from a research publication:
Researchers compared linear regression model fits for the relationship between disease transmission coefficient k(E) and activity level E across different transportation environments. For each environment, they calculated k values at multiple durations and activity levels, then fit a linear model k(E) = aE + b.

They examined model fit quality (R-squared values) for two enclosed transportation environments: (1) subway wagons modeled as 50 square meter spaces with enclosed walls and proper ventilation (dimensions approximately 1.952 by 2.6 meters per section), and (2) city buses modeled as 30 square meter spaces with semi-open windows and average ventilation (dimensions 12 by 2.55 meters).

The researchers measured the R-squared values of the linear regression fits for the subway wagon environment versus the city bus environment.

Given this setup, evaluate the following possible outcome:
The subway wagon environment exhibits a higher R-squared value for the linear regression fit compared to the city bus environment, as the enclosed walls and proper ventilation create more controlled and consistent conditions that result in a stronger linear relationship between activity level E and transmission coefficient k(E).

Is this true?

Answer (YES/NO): NO